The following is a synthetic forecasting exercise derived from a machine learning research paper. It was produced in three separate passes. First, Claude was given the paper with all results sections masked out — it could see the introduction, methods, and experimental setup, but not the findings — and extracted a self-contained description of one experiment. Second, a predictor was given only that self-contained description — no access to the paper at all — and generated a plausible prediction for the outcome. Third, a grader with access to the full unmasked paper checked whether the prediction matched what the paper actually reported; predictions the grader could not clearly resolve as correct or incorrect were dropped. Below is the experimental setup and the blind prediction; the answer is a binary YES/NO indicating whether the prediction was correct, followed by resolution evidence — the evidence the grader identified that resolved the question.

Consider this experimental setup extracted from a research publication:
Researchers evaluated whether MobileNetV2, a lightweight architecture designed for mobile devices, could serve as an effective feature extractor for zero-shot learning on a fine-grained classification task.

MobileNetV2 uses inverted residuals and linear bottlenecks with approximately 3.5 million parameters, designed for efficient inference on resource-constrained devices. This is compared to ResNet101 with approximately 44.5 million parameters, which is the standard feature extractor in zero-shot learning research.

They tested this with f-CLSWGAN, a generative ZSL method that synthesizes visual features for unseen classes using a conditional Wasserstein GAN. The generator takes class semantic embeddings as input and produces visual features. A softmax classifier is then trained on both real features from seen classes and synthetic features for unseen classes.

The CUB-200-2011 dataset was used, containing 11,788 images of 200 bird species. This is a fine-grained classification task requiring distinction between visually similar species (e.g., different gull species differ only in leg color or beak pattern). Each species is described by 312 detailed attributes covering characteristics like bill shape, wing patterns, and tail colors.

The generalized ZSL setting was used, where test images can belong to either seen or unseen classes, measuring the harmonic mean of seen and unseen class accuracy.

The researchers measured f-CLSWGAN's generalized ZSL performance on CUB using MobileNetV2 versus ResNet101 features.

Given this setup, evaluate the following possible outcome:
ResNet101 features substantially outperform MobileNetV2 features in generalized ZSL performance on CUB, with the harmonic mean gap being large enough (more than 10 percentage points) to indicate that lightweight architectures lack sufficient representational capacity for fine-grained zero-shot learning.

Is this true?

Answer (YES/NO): NO